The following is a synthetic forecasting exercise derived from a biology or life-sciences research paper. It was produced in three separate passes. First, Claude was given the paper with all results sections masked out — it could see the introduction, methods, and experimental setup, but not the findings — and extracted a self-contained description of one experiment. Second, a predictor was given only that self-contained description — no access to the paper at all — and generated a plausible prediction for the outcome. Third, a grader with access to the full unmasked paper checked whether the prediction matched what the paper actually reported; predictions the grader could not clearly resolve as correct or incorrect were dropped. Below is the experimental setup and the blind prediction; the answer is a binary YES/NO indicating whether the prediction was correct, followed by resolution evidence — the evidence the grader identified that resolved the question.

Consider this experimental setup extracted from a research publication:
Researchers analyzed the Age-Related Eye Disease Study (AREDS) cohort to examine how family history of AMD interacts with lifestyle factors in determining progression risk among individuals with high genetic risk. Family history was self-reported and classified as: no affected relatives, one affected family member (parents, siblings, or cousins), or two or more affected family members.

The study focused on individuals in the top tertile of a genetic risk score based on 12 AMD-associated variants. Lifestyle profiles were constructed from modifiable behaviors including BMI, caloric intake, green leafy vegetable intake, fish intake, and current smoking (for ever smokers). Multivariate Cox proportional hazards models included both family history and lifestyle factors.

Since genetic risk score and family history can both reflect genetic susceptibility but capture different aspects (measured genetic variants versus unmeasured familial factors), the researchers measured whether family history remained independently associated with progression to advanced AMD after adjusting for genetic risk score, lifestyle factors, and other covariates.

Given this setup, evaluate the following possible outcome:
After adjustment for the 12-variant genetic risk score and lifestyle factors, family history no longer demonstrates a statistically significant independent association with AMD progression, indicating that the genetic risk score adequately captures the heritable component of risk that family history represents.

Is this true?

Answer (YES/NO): NO